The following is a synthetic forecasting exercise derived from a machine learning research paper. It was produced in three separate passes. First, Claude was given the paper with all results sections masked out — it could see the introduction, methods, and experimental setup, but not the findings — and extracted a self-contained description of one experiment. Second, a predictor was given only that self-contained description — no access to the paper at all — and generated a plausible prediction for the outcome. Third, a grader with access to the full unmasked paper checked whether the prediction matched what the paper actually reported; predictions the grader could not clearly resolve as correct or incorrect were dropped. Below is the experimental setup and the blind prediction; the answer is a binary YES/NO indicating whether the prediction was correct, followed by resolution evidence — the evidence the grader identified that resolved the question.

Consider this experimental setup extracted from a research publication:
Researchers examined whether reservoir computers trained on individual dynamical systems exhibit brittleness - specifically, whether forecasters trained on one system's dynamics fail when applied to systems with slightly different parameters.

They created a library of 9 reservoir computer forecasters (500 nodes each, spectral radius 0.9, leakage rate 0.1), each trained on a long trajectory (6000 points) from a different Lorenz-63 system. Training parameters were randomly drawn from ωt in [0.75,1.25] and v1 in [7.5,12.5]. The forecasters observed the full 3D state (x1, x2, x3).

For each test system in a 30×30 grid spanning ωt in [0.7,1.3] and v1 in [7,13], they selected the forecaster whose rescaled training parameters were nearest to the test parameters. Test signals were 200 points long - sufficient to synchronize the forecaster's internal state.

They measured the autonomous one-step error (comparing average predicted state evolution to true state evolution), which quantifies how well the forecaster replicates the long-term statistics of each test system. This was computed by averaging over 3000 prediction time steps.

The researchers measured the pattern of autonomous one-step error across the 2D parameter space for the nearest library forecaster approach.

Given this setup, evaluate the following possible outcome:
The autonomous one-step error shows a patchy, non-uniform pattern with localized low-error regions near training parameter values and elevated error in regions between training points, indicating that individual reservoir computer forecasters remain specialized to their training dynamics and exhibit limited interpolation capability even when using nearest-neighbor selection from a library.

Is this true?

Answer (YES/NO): YES